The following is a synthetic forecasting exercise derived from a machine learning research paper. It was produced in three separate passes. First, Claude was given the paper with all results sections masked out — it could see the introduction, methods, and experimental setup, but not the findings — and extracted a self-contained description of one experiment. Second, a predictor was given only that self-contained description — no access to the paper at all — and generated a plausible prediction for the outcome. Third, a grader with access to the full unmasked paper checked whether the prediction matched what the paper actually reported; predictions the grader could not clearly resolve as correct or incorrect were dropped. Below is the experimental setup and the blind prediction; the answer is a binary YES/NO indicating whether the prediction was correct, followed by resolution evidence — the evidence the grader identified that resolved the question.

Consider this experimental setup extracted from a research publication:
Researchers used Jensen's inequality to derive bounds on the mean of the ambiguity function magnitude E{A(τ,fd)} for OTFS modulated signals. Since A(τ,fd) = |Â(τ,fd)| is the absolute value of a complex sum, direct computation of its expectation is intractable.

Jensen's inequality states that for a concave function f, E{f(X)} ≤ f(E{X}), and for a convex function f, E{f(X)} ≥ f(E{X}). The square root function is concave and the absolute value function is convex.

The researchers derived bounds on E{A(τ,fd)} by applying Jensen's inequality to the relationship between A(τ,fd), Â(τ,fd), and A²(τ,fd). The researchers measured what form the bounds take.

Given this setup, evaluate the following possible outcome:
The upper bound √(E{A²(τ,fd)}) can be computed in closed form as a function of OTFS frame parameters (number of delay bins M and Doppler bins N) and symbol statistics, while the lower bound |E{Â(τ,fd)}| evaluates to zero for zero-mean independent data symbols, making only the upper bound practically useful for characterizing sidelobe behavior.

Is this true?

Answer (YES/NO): NO